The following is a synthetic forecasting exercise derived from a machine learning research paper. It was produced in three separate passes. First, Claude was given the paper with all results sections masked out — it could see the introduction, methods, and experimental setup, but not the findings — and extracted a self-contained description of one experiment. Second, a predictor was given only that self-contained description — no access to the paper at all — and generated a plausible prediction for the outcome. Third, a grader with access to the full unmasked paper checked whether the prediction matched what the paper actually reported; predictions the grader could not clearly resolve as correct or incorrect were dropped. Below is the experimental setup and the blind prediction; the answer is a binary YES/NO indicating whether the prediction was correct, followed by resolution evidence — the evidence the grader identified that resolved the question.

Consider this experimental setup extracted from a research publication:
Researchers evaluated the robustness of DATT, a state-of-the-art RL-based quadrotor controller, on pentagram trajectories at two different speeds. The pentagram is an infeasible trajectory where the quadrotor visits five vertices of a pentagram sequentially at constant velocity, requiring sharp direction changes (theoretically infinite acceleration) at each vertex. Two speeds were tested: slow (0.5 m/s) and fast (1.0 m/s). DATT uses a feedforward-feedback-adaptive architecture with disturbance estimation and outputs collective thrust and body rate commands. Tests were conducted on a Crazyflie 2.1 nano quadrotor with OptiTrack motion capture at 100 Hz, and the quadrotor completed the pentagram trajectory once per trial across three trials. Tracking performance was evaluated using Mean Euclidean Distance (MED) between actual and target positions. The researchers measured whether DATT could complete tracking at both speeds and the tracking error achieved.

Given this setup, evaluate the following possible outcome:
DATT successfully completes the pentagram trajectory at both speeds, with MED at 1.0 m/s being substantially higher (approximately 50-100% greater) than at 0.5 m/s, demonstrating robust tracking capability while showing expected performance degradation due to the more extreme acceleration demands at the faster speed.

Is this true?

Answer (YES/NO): NO